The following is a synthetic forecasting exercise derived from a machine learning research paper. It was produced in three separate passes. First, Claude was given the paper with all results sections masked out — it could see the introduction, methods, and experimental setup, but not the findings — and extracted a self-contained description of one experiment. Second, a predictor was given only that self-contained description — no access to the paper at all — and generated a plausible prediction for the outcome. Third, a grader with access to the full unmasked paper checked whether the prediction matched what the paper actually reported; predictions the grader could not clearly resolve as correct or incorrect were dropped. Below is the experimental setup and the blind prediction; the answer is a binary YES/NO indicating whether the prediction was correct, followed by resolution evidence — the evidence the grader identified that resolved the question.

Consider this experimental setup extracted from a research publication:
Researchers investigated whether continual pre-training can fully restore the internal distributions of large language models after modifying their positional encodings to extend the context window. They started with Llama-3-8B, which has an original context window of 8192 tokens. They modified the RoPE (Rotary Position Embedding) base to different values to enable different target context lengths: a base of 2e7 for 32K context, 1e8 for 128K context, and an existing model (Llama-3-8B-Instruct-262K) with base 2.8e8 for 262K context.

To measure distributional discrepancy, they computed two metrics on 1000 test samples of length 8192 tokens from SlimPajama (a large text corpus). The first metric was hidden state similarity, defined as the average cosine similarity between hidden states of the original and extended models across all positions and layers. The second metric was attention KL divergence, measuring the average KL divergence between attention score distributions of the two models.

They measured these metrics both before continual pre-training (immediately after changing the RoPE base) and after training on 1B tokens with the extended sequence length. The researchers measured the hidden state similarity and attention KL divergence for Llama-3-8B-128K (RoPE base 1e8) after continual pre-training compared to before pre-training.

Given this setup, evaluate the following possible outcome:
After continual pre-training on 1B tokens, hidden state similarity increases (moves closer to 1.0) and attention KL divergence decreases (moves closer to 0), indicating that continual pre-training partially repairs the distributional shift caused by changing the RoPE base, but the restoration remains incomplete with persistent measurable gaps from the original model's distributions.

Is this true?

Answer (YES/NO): YES